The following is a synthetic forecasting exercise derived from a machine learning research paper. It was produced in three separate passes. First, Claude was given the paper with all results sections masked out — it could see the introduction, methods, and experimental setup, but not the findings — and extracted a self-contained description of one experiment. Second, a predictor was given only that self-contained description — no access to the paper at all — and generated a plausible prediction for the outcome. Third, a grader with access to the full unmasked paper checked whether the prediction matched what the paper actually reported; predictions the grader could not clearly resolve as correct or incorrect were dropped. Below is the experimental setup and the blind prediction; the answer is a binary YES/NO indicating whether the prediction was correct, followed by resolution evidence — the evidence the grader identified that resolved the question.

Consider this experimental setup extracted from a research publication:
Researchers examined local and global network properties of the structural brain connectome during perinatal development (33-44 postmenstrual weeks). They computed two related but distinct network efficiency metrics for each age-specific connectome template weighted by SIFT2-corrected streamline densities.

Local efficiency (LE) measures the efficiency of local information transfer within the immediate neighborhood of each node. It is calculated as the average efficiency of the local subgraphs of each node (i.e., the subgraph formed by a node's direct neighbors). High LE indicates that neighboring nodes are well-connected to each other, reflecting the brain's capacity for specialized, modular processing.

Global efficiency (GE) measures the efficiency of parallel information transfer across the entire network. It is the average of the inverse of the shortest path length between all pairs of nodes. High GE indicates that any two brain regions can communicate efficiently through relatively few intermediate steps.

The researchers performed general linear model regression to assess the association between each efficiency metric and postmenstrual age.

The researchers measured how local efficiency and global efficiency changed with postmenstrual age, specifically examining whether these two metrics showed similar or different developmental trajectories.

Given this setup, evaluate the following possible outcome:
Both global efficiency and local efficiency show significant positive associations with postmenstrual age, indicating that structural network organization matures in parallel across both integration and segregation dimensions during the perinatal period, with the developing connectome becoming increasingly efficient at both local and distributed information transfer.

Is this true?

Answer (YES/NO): NO